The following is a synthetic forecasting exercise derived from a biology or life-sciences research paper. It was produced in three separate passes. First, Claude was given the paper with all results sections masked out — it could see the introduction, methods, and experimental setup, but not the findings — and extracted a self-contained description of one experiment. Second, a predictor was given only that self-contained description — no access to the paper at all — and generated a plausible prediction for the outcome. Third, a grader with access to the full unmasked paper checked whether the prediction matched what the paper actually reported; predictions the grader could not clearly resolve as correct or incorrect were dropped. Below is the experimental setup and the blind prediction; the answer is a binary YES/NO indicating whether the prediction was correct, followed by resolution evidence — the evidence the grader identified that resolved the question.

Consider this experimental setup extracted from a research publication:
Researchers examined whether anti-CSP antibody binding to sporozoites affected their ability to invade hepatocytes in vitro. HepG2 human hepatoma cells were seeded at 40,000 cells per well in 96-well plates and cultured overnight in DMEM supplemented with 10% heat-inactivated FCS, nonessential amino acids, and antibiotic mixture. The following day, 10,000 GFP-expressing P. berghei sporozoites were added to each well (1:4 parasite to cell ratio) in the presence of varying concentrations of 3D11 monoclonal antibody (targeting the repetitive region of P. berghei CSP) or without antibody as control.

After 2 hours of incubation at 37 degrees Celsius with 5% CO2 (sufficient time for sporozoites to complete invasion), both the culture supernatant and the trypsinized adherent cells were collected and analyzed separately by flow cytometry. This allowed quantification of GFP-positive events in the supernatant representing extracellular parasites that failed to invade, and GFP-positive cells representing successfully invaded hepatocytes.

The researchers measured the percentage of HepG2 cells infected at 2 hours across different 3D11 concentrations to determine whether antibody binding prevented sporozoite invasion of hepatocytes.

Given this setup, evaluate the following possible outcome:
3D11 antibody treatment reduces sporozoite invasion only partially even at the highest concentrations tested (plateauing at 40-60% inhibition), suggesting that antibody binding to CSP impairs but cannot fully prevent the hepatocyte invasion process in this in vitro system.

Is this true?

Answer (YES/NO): NO